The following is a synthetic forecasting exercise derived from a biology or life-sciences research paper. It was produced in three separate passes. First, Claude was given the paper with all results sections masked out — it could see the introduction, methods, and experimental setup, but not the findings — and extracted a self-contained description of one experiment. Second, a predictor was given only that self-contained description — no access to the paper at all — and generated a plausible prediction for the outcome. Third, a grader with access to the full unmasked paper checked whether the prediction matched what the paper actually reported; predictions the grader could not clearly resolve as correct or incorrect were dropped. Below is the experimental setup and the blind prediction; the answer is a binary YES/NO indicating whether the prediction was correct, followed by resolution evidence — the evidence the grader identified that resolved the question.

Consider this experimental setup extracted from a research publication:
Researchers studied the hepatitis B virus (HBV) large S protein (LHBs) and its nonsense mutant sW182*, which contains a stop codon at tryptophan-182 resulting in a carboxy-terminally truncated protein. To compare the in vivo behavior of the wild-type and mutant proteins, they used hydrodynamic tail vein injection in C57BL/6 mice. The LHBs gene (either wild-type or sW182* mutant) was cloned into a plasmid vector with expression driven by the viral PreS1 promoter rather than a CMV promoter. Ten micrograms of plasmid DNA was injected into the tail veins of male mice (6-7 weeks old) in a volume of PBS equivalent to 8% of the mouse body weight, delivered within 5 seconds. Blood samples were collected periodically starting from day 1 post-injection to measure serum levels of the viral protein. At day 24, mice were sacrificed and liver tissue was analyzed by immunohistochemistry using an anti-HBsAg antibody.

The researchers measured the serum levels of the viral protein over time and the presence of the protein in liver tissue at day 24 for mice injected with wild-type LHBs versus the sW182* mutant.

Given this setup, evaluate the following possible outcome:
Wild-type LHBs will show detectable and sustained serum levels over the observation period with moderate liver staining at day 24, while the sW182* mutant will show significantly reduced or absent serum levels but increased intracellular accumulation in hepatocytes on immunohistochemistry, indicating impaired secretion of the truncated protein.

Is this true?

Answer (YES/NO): NO